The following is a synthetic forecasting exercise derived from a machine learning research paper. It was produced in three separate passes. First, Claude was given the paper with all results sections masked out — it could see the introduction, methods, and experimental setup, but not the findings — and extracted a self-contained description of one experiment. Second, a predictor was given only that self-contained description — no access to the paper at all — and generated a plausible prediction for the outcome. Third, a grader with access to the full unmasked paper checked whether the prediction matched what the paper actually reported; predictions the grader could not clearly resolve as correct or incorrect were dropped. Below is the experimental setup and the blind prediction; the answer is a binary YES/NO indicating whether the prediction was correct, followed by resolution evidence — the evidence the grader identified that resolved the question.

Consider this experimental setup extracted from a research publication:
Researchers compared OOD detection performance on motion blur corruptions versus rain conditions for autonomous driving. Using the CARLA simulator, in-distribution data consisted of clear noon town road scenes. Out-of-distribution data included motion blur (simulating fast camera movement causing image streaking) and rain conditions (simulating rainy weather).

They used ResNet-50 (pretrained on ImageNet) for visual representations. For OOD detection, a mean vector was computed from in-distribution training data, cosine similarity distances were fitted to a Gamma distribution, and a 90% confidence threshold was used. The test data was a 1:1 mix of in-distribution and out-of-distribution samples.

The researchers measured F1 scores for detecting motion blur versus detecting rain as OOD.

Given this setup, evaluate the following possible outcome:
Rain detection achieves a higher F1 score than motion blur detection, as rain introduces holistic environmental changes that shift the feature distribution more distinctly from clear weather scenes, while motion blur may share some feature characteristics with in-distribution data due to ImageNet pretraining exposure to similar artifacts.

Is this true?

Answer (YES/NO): NO